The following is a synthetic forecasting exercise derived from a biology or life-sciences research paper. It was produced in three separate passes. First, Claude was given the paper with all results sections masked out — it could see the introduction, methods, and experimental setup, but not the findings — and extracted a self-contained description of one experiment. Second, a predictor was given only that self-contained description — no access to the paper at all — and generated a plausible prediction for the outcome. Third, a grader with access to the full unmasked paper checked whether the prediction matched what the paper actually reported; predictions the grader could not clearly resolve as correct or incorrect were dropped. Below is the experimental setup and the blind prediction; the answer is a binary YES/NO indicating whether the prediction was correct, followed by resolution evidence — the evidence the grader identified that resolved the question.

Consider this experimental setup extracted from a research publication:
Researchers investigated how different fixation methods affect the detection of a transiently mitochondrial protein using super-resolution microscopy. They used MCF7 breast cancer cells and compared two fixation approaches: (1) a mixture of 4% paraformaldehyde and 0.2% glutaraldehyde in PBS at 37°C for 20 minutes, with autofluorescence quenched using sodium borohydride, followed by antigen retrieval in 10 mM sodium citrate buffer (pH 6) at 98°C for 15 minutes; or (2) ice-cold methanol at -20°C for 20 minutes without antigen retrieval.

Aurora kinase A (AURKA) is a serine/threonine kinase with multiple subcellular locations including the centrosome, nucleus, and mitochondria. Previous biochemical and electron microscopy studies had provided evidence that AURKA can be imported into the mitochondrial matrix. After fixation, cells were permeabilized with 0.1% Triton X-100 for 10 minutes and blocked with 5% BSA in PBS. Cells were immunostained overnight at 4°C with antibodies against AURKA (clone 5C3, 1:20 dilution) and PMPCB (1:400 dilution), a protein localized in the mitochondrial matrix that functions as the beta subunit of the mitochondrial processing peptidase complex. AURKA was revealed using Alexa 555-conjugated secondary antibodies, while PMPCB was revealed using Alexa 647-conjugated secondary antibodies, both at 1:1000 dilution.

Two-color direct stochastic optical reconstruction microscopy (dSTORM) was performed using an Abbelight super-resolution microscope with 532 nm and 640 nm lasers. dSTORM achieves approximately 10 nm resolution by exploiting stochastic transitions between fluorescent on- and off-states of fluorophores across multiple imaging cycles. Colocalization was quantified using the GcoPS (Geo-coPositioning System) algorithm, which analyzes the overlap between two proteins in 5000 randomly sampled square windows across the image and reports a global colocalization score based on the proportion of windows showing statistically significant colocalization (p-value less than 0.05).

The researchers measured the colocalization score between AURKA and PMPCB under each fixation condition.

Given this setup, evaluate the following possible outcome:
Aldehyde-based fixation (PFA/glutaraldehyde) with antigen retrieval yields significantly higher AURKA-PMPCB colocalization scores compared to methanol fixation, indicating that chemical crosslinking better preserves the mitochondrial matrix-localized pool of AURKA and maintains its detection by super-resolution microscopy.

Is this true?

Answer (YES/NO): NO